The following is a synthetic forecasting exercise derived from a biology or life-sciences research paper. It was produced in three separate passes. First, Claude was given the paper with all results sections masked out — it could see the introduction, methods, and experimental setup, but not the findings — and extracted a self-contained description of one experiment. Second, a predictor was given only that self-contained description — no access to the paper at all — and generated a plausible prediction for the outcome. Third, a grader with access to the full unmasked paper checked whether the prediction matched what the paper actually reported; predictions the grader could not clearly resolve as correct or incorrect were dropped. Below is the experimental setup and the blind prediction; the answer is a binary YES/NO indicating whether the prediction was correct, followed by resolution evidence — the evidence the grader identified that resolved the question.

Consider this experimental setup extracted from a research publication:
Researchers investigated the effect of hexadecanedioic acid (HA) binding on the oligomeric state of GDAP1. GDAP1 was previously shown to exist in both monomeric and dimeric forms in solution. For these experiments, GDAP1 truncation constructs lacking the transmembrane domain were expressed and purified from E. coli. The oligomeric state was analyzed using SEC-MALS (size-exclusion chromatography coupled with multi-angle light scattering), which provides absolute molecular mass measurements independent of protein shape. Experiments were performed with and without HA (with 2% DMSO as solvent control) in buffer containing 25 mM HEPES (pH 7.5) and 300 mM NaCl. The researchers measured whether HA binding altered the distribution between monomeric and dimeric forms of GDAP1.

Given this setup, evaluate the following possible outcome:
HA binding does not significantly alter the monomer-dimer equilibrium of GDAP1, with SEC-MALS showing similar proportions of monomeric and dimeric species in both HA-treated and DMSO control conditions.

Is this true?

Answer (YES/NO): NO